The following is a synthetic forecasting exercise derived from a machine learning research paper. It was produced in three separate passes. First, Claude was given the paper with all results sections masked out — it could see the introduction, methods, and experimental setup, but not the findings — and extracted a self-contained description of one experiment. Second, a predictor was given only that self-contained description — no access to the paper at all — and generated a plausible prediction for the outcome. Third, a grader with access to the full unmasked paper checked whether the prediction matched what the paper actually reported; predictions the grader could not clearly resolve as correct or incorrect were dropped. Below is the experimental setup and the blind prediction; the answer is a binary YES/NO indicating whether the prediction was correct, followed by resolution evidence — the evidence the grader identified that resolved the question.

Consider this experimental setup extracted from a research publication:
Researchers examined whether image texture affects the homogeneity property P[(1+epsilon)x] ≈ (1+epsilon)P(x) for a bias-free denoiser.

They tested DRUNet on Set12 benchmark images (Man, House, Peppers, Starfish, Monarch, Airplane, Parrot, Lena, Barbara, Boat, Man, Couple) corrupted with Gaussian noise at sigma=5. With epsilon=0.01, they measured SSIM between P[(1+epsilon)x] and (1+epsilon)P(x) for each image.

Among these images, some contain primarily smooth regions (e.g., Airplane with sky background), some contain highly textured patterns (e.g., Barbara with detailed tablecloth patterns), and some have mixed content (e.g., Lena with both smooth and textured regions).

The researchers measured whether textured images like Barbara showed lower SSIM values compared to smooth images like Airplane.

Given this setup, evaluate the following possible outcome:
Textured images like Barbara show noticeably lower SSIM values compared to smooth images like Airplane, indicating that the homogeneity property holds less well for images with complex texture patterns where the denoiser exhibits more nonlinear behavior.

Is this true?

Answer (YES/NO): NO